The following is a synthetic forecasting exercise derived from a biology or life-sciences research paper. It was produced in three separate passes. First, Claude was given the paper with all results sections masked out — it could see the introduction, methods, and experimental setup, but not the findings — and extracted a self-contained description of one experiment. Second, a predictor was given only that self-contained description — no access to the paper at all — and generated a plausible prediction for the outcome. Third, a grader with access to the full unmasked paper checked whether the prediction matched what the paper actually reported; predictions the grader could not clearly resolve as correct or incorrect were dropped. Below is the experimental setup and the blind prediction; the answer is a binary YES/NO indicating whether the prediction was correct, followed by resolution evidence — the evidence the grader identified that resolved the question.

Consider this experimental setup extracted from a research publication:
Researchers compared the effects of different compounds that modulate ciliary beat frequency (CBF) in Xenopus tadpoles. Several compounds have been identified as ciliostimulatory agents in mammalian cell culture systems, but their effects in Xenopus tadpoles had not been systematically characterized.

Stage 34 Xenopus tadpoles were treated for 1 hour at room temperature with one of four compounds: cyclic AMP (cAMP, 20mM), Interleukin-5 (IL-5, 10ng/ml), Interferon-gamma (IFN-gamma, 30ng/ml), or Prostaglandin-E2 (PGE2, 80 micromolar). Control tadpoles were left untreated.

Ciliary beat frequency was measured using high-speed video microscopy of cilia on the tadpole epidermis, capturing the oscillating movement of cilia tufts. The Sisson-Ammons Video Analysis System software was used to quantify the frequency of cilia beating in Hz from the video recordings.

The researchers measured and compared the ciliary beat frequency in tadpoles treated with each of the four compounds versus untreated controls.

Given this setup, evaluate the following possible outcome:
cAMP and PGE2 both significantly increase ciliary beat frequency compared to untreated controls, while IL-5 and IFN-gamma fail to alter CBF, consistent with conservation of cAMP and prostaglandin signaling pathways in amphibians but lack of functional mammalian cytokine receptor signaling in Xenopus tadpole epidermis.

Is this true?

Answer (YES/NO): NO